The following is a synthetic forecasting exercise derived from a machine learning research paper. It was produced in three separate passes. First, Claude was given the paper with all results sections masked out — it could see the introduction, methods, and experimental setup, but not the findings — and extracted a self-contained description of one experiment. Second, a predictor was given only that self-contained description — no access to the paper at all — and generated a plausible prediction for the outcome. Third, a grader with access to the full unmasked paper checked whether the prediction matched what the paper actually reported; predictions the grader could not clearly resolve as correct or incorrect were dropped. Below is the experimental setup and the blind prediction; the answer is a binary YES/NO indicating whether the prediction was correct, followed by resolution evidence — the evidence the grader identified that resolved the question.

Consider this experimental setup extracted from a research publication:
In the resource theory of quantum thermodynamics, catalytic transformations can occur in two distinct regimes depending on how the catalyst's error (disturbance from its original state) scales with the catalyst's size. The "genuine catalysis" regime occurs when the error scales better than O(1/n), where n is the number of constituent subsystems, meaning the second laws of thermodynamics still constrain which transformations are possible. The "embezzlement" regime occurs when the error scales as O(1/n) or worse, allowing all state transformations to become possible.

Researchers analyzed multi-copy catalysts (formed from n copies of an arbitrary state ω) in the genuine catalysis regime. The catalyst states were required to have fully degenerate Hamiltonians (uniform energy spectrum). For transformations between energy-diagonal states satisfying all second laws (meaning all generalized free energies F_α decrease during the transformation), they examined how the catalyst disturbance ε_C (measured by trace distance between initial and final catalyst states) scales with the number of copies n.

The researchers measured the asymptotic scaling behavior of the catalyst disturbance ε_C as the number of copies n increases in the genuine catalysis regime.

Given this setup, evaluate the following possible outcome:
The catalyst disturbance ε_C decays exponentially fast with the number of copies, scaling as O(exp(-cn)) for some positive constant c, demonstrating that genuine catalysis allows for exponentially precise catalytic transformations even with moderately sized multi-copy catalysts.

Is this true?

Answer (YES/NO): NO